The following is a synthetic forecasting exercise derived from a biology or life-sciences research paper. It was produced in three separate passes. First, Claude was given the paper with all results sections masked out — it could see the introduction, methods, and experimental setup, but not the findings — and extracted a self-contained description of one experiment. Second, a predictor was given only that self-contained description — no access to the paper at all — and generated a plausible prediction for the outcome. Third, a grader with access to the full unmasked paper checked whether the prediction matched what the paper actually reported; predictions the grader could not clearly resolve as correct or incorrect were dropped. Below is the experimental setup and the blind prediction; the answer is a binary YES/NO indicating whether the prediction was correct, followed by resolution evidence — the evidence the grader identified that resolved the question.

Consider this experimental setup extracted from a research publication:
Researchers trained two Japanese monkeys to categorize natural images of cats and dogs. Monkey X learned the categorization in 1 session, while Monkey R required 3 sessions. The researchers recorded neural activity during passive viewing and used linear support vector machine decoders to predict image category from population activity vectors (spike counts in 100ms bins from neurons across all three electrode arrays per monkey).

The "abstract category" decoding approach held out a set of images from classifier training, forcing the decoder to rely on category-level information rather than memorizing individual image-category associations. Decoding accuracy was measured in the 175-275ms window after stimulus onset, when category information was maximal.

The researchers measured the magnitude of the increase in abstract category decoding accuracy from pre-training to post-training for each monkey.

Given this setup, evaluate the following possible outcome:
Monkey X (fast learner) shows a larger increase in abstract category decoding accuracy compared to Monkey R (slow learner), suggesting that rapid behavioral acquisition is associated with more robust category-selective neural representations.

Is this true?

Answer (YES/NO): NO